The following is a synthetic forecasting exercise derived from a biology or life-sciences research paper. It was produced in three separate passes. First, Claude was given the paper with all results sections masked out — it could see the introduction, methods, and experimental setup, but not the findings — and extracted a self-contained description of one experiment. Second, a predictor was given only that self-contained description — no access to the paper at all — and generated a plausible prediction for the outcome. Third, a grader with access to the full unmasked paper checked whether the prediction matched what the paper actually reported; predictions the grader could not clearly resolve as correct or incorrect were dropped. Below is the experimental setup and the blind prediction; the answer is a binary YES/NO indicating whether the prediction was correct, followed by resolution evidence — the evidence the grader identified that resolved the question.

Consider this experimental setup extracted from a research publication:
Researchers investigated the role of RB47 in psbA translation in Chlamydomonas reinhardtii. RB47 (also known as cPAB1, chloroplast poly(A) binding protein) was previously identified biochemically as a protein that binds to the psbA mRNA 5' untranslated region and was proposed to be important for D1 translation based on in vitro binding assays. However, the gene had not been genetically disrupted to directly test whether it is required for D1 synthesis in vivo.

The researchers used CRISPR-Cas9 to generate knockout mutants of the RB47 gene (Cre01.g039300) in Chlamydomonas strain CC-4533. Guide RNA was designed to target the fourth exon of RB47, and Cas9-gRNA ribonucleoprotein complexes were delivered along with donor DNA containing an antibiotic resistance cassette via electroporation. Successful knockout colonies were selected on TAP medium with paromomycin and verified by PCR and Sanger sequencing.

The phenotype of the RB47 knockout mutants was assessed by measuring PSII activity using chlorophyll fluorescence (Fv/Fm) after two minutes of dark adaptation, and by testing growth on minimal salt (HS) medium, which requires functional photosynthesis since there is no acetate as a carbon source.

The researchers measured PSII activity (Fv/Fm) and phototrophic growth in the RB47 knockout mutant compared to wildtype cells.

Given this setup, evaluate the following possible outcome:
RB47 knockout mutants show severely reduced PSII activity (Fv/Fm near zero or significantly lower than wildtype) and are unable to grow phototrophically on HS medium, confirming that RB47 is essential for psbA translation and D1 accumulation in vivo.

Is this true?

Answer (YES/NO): NO